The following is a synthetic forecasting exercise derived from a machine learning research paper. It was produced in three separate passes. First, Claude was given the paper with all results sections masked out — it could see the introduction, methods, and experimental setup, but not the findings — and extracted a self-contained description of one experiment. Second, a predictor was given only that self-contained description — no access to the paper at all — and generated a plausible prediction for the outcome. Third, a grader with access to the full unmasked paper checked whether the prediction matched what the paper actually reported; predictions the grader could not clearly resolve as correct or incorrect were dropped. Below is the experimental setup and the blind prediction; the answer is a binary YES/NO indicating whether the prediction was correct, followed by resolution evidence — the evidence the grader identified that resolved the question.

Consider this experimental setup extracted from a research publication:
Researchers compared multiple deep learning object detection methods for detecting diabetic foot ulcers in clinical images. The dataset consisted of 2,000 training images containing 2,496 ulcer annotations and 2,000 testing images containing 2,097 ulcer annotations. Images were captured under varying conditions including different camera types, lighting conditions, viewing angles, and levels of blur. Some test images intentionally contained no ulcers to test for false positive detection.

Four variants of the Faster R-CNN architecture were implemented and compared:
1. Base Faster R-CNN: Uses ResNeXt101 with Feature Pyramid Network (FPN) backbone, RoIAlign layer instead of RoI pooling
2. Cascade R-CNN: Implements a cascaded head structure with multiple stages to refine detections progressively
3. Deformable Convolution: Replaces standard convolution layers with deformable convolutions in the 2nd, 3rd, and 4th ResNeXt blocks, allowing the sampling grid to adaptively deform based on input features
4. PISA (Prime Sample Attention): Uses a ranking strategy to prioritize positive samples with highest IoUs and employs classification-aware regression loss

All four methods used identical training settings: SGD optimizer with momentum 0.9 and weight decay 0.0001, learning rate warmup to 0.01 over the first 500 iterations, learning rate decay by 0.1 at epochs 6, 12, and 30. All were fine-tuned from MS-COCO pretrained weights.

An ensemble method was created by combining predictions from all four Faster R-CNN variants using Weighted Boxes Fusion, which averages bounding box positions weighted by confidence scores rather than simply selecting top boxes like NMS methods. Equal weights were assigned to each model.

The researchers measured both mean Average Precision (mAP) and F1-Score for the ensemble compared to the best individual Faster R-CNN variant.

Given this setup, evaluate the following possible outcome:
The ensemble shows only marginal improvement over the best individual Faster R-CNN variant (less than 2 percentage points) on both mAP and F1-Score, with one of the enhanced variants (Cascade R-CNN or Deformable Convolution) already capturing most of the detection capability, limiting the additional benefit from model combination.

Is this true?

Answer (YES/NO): NO